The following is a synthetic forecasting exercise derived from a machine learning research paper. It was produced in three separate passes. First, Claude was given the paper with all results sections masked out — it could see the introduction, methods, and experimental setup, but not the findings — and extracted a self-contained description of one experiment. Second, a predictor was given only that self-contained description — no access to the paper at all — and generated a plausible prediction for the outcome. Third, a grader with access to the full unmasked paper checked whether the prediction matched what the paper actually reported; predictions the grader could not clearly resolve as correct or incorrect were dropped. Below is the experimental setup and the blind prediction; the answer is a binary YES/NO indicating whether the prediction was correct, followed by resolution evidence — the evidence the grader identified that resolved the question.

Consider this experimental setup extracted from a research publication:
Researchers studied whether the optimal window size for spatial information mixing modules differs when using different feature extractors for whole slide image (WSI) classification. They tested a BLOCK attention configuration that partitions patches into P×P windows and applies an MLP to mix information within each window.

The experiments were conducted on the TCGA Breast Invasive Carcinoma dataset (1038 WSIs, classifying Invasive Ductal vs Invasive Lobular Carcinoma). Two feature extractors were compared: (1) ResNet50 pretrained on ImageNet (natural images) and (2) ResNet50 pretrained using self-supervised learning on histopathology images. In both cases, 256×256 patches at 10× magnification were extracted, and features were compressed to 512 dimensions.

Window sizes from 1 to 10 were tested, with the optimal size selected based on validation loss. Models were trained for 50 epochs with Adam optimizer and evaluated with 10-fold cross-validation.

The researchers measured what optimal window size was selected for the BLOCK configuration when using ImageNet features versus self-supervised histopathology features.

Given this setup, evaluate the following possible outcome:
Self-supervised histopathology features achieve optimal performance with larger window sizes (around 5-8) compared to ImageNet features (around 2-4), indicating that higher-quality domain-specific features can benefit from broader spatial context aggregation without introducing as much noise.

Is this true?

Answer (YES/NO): YES